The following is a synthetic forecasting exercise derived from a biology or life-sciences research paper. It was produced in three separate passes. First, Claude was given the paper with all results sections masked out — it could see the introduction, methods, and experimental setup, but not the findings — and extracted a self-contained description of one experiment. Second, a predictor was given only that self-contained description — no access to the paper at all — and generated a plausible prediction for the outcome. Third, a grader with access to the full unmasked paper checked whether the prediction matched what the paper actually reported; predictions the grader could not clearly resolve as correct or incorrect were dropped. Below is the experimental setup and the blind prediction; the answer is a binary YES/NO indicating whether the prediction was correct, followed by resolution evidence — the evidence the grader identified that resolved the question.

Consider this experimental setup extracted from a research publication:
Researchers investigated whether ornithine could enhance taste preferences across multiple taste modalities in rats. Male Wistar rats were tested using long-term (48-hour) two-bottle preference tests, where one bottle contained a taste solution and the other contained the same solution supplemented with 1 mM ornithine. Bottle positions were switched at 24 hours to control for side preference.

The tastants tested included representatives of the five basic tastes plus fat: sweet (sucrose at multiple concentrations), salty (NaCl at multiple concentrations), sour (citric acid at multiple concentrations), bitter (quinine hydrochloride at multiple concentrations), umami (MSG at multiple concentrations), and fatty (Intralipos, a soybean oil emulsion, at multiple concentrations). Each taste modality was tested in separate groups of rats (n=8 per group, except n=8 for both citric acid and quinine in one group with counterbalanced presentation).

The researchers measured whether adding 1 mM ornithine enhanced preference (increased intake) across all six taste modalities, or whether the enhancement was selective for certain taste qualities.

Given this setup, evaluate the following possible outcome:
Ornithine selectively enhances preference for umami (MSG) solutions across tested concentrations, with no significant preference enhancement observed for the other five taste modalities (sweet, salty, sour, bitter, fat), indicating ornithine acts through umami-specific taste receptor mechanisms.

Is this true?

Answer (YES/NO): NO